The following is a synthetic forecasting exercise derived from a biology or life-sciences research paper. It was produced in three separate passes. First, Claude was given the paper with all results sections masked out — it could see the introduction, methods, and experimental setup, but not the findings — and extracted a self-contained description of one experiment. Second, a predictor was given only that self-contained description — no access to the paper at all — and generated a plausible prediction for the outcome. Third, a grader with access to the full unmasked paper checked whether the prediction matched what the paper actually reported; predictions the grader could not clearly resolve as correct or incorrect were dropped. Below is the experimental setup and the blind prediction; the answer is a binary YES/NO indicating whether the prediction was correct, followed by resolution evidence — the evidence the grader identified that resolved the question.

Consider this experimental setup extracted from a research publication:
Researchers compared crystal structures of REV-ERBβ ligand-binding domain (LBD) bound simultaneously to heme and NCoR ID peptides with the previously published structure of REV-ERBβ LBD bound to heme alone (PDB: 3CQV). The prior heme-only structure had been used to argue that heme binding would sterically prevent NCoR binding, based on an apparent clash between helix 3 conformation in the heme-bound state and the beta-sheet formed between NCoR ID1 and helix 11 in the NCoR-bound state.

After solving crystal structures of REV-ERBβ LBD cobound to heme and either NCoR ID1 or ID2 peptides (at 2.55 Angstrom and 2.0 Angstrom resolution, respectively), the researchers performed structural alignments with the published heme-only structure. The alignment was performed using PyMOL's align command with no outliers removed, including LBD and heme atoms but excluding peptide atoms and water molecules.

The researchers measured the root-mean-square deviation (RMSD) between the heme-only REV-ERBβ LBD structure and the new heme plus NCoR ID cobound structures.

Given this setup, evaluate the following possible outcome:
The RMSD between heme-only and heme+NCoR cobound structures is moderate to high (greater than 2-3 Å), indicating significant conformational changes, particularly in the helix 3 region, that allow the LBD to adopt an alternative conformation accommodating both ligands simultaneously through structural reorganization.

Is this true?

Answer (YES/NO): NO